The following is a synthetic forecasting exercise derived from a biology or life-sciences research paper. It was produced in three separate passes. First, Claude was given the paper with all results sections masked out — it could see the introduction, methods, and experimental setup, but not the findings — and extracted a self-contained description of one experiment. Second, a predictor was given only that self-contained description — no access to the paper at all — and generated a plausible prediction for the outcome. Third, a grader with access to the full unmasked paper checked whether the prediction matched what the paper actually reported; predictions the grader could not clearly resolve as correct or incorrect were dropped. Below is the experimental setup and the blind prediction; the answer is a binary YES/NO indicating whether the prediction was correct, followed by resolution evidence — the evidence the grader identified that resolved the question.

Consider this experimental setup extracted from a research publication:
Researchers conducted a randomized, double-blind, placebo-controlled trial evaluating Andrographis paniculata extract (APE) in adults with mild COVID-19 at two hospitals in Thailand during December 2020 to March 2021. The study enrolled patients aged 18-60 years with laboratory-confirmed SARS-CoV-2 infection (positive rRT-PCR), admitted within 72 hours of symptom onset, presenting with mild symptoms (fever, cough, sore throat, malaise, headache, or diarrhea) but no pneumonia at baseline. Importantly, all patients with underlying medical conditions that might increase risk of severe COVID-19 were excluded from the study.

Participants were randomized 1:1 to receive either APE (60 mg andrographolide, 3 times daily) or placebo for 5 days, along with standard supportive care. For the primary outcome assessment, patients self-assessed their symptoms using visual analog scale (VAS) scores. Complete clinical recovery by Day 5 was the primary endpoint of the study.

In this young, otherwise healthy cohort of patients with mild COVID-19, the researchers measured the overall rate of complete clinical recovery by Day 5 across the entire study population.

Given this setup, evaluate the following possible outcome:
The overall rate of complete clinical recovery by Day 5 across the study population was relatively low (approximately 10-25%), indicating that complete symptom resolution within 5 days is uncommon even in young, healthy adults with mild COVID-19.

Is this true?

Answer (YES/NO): NO